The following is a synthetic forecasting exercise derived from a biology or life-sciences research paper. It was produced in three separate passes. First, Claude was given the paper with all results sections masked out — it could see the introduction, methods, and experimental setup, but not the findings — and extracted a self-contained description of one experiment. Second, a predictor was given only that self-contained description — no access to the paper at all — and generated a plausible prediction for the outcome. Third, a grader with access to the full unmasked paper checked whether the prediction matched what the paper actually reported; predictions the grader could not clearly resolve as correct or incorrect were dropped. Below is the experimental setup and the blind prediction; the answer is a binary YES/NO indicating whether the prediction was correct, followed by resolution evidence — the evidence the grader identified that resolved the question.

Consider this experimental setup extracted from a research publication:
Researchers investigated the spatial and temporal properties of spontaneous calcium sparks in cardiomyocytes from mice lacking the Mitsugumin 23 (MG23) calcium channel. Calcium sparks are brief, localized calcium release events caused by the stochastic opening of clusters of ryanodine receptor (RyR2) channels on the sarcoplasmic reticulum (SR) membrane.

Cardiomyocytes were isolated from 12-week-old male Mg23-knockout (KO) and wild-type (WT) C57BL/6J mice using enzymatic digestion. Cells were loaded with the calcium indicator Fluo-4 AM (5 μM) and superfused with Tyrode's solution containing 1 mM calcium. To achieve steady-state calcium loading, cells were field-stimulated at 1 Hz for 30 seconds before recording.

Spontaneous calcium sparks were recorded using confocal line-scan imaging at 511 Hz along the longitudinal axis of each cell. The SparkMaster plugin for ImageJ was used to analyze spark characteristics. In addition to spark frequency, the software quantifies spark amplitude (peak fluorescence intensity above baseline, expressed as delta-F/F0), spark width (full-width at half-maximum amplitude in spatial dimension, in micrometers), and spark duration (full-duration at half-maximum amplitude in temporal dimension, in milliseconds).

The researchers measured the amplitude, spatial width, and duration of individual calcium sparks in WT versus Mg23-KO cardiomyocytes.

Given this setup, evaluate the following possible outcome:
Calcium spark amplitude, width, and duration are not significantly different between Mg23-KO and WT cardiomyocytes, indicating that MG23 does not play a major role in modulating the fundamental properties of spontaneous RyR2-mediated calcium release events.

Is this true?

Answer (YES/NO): NO